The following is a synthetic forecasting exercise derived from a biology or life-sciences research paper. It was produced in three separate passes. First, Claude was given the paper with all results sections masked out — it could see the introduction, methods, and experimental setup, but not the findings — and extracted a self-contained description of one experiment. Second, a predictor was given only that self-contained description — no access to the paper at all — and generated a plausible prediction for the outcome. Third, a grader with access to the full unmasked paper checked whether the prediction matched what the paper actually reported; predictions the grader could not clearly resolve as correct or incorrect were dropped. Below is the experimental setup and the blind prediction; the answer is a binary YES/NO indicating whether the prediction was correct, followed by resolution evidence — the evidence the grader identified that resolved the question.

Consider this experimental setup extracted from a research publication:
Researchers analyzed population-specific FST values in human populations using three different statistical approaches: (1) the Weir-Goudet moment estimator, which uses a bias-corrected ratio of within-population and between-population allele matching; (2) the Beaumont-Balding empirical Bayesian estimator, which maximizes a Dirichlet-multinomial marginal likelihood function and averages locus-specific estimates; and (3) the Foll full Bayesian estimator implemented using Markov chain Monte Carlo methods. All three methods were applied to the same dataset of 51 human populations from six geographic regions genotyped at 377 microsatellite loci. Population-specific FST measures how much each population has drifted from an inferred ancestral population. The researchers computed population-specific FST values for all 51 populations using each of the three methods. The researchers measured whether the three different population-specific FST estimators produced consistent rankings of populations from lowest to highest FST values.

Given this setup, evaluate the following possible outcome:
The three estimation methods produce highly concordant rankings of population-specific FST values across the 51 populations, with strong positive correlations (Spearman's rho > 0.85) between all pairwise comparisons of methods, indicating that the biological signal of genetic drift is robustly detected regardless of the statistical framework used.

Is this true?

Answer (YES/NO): NO